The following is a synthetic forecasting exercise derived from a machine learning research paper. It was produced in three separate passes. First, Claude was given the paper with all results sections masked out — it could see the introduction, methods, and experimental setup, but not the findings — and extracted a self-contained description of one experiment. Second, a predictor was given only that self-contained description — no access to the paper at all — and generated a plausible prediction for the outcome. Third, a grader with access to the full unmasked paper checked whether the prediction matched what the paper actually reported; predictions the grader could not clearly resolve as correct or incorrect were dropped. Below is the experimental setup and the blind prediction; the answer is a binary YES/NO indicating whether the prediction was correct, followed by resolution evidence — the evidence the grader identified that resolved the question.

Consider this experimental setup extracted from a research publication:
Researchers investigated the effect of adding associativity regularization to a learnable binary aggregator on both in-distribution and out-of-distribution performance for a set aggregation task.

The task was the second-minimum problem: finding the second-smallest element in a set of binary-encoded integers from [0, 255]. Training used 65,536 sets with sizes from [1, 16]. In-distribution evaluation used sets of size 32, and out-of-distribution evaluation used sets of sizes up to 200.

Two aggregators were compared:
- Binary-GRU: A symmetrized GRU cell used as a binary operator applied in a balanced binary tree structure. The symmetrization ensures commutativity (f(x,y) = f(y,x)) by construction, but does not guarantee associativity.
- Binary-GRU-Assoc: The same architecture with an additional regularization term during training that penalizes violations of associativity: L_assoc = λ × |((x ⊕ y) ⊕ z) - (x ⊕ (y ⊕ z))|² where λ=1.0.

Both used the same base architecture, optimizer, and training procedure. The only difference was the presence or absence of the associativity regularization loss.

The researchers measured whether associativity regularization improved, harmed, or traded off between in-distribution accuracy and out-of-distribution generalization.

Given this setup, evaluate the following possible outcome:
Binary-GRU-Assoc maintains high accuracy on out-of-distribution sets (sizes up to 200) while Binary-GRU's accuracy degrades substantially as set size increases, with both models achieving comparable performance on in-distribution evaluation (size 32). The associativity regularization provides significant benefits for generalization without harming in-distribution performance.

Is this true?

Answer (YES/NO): YES